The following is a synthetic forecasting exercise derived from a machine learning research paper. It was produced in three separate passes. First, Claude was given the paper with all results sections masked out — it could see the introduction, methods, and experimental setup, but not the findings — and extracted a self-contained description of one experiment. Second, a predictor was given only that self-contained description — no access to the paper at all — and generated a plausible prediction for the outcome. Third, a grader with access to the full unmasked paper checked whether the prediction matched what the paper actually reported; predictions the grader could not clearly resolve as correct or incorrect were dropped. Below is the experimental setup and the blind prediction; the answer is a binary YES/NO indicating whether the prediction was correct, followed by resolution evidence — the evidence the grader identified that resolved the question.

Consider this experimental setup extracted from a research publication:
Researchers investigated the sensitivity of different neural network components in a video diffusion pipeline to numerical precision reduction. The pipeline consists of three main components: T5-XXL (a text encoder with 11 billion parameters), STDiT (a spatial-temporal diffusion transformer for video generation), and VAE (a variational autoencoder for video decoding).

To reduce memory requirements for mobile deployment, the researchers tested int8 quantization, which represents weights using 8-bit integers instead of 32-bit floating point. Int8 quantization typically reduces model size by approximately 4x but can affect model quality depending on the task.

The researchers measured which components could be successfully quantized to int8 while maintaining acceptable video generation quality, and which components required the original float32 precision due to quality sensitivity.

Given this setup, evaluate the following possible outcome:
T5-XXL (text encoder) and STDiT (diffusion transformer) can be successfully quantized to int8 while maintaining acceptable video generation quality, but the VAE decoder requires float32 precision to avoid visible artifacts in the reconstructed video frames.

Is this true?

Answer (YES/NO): NO